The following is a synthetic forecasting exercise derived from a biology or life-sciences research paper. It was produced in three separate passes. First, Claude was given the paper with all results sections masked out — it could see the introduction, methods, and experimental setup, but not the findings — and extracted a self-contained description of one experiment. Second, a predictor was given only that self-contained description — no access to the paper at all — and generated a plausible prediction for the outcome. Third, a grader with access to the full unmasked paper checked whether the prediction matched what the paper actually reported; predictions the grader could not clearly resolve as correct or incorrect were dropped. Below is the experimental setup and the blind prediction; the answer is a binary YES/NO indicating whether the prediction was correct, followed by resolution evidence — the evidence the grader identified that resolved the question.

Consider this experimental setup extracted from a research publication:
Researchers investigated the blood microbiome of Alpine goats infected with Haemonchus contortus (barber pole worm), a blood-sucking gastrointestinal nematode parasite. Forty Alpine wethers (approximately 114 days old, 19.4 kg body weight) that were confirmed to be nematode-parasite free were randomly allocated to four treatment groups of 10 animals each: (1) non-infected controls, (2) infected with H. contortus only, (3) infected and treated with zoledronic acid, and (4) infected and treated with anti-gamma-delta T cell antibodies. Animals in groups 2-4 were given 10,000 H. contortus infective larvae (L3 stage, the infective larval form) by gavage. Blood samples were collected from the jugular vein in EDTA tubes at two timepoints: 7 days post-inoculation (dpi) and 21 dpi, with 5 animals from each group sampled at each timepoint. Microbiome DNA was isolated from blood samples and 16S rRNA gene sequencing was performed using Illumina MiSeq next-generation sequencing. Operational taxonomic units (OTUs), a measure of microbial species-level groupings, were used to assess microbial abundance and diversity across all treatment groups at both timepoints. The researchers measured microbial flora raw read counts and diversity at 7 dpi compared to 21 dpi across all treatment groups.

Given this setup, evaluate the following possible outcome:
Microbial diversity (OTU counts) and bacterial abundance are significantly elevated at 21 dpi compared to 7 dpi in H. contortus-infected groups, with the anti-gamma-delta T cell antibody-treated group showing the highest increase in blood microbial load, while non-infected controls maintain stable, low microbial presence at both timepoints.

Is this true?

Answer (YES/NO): NO